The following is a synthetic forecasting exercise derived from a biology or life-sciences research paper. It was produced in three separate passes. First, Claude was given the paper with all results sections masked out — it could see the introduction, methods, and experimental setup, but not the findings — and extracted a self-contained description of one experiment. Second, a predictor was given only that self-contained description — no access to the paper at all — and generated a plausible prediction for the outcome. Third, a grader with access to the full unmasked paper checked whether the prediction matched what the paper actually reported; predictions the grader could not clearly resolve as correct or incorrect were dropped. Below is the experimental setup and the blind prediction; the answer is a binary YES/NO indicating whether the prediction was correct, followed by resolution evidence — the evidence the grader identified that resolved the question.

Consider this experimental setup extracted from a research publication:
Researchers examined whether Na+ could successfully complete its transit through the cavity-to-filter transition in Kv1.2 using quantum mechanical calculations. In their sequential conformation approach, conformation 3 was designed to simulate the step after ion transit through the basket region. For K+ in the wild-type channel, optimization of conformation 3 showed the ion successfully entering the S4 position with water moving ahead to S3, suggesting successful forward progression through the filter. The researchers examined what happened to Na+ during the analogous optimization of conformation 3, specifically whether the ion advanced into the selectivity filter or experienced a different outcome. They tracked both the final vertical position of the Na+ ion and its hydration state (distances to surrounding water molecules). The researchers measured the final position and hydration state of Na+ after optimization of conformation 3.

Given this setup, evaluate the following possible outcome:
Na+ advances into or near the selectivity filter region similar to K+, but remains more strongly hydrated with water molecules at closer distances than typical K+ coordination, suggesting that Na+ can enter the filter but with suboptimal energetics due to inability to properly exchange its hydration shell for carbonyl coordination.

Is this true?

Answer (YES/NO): NO